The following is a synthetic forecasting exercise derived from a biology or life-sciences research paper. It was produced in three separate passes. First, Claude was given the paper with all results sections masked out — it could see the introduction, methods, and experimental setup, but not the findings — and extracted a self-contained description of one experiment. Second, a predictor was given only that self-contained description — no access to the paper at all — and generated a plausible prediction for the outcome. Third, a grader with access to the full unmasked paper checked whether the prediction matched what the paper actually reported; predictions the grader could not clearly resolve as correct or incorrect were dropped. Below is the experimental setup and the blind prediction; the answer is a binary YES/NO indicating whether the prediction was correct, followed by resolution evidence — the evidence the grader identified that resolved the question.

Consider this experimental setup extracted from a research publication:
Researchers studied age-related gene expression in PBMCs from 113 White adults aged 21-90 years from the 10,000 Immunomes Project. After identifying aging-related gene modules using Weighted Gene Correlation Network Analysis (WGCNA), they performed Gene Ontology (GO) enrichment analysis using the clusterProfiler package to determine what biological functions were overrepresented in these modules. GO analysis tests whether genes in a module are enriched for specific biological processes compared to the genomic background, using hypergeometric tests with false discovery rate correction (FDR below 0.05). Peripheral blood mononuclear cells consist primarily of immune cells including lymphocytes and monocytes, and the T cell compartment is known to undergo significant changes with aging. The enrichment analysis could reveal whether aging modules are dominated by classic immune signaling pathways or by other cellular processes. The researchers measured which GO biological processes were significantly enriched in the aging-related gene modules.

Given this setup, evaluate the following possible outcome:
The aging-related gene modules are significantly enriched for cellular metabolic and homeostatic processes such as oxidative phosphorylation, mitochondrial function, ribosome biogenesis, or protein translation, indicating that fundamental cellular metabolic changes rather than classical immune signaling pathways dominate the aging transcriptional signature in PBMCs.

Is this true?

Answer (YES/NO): NO